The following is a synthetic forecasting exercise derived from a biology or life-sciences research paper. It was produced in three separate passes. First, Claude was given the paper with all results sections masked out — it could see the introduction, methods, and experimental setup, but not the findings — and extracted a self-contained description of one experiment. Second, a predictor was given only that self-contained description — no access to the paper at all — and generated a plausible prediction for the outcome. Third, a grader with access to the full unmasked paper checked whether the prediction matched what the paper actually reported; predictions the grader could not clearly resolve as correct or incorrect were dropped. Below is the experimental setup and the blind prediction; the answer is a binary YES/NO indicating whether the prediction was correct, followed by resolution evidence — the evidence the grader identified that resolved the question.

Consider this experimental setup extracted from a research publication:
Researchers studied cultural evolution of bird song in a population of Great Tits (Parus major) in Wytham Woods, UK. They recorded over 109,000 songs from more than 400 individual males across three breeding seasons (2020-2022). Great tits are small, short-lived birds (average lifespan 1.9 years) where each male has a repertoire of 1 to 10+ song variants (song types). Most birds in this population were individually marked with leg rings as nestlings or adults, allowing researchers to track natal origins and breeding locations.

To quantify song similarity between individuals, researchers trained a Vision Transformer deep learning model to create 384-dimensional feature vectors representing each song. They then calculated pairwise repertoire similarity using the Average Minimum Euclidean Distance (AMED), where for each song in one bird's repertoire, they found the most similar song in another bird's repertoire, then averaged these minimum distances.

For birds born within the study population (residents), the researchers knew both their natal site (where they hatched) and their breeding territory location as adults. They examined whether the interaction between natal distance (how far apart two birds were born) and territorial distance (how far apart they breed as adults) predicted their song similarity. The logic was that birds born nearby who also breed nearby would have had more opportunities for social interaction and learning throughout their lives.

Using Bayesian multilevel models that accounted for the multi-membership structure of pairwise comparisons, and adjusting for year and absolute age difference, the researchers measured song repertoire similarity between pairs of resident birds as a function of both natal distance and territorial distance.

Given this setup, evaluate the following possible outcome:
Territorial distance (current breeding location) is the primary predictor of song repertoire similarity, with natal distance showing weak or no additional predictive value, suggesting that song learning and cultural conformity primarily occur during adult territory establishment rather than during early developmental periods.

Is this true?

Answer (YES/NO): YES